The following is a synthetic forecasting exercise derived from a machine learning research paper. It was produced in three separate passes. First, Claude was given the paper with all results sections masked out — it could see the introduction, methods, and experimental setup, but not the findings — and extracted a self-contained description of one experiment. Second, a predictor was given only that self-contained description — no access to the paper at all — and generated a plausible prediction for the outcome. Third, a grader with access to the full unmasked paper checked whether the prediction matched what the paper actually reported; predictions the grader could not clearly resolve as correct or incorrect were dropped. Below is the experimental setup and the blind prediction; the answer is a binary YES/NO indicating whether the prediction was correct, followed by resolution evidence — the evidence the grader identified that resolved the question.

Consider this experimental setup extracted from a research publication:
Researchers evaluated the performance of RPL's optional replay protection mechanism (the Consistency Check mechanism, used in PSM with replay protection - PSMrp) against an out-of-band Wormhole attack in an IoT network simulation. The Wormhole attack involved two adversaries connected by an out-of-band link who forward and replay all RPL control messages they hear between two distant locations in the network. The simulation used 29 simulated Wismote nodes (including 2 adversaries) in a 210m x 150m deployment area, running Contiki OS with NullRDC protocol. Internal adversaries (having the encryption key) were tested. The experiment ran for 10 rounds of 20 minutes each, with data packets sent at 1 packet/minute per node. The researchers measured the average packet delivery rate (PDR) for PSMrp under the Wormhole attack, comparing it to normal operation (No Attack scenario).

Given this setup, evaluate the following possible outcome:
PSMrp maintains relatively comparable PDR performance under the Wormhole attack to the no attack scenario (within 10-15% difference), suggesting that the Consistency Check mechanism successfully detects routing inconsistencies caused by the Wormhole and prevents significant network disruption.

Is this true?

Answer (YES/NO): NO